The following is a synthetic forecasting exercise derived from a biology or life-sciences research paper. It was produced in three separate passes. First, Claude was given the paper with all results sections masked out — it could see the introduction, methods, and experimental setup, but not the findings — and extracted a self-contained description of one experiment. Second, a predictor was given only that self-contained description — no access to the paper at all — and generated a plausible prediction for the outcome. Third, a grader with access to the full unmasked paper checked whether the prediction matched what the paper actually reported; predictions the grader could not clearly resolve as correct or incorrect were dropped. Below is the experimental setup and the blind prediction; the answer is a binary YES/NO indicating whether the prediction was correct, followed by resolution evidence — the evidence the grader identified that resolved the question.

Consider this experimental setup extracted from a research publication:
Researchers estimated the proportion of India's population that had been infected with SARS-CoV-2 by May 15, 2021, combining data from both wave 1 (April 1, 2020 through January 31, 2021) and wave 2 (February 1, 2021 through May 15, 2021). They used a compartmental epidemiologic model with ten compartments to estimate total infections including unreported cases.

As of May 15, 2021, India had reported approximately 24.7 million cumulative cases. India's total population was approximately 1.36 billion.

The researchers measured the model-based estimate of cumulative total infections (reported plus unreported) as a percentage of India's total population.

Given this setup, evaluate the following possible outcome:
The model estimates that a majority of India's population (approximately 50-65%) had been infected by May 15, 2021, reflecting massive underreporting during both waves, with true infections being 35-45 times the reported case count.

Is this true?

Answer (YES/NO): NO